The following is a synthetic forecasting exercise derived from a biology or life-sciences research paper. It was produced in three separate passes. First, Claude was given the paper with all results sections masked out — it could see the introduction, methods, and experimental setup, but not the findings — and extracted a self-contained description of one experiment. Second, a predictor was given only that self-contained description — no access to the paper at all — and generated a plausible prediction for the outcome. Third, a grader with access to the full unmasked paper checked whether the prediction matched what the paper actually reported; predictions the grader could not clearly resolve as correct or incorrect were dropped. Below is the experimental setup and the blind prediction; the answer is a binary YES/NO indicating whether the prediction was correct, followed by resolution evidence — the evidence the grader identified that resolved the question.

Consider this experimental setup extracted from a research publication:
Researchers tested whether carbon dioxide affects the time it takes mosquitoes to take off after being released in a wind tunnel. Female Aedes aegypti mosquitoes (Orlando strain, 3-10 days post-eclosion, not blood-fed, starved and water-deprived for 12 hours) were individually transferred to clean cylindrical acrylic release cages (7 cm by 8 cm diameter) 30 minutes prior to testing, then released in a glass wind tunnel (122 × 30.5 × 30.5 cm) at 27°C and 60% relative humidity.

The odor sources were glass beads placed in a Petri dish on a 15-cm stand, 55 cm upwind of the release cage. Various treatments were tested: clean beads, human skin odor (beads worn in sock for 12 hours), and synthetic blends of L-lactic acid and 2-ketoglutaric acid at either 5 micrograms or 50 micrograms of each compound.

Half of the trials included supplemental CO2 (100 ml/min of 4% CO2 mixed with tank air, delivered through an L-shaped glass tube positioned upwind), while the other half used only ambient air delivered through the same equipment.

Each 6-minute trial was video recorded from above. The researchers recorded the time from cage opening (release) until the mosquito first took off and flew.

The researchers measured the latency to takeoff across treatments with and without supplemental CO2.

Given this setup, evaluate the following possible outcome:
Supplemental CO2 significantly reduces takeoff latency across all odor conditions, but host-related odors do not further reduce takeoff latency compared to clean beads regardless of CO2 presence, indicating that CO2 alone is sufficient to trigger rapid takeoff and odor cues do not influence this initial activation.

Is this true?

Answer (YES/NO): NO